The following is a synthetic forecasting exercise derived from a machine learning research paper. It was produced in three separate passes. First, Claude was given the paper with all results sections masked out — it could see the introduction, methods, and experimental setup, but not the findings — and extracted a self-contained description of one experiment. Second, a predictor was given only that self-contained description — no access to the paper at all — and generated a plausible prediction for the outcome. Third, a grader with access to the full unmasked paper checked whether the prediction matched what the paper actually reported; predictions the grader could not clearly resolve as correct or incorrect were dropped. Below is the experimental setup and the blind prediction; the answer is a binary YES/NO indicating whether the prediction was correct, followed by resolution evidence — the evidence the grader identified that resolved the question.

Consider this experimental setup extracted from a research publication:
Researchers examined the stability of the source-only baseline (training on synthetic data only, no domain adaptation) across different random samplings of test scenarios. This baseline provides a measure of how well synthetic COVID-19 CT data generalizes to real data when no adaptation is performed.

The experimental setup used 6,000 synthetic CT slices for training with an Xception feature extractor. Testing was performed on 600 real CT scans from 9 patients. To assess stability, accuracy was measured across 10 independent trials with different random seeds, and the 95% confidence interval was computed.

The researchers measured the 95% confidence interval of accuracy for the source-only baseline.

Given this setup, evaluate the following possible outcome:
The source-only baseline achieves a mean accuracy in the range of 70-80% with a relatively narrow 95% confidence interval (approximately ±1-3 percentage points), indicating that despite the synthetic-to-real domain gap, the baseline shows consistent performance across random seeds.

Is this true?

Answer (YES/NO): NO